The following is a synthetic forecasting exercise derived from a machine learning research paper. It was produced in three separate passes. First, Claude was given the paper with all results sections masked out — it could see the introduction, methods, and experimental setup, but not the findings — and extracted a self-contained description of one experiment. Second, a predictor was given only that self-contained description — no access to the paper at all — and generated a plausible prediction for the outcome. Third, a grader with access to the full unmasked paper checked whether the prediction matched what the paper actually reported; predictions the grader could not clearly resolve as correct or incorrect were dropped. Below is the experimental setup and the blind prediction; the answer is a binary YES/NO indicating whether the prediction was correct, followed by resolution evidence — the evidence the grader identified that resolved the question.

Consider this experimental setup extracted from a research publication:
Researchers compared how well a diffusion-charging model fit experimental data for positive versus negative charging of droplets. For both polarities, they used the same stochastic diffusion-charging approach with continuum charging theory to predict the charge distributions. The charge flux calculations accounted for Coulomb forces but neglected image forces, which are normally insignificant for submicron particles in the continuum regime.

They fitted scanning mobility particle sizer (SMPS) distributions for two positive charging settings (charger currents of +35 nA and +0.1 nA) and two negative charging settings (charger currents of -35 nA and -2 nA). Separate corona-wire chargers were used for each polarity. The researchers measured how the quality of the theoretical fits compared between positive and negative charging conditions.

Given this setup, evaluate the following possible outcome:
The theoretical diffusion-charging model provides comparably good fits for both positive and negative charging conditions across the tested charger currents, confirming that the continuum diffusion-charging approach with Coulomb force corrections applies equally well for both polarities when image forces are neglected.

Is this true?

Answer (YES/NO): NO